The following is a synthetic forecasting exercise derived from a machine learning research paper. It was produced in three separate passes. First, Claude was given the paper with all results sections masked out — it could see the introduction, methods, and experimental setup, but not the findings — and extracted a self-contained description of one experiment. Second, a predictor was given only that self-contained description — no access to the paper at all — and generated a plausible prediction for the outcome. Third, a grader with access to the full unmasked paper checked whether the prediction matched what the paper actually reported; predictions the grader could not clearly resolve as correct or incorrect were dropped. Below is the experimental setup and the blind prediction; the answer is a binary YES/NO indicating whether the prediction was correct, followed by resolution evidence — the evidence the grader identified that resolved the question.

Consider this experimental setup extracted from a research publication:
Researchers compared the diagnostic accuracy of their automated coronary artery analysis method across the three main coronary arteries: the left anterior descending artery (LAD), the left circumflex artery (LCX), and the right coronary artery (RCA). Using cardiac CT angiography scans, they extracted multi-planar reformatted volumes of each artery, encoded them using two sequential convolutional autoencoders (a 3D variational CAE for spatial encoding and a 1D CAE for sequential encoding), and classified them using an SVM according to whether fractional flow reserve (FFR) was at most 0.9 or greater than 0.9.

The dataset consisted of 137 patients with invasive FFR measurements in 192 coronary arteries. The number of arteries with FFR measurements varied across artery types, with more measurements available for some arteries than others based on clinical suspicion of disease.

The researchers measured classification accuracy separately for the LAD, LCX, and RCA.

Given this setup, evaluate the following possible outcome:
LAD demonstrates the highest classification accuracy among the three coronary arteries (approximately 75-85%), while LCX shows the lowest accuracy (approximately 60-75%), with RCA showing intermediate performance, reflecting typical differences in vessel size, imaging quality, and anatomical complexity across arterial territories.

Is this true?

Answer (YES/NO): YES